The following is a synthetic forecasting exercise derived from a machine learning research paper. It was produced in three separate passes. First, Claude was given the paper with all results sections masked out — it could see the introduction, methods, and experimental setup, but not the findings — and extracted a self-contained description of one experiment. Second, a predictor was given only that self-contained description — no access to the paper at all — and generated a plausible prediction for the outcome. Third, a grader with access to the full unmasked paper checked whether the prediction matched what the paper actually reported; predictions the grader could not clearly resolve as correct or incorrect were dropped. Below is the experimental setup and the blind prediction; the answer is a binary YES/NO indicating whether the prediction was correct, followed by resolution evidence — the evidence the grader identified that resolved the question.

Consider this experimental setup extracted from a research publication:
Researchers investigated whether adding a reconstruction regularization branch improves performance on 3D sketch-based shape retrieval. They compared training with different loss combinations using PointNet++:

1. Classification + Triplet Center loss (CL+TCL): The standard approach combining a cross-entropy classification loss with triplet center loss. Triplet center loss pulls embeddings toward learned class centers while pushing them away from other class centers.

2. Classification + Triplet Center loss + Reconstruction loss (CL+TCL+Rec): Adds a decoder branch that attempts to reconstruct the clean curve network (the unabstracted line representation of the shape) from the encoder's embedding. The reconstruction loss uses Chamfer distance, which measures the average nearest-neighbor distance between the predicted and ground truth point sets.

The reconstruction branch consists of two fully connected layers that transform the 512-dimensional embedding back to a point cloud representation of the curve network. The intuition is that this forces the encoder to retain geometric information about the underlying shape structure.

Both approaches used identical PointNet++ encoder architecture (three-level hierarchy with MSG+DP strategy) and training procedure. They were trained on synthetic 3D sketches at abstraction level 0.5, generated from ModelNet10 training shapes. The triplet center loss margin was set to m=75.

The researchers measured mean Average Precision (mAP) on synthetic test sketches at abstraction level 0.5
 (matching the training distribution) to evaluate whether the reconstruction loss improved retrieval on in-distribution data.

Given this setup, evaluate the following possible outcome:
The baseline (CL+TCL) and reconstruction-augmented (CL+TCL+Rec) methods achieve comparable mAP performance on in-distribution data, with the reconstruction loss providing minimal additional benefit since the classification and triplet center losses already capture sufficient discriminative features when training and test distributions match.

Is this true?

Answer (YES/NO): NO